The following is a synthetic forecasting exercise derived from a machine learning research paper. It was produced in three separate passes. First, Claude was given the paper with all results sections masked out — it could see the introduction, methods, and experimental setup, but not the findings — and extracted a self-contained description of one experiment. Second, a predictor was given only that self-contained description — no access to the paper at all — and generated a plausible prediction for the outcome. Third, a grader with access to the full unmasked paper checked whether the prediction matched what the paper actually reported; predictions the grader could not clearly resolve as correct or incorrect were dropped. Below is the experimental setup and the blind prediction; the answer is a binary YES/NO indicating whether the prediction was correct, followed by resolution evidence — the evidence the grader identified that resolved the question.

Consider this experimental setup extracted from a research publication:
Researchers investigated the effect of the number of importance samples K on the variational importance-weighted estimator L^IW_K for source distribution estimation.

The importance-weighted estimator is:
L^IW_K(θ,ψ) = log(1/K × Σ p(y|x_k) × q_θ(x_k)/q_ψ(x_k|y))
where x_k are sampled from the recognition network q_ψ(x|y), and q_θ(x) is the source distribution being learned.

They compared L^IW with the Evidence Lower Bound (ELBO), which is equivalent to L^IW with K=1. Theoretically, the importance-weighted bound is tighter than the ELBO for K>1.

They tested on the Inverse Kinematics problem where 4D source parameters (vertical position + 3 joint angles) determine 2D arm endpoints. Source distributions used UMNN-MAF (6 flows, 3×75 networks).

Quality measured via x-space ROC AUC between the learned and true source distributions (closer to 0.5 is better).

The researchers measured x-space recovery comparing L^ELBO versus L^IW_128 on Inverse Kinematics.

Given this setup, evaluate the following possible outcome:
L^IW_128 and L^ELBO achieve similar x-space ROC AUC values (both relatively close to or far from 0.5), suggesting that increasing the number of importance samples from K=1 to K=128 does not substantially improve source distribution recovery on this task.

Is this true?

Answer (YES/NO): YES